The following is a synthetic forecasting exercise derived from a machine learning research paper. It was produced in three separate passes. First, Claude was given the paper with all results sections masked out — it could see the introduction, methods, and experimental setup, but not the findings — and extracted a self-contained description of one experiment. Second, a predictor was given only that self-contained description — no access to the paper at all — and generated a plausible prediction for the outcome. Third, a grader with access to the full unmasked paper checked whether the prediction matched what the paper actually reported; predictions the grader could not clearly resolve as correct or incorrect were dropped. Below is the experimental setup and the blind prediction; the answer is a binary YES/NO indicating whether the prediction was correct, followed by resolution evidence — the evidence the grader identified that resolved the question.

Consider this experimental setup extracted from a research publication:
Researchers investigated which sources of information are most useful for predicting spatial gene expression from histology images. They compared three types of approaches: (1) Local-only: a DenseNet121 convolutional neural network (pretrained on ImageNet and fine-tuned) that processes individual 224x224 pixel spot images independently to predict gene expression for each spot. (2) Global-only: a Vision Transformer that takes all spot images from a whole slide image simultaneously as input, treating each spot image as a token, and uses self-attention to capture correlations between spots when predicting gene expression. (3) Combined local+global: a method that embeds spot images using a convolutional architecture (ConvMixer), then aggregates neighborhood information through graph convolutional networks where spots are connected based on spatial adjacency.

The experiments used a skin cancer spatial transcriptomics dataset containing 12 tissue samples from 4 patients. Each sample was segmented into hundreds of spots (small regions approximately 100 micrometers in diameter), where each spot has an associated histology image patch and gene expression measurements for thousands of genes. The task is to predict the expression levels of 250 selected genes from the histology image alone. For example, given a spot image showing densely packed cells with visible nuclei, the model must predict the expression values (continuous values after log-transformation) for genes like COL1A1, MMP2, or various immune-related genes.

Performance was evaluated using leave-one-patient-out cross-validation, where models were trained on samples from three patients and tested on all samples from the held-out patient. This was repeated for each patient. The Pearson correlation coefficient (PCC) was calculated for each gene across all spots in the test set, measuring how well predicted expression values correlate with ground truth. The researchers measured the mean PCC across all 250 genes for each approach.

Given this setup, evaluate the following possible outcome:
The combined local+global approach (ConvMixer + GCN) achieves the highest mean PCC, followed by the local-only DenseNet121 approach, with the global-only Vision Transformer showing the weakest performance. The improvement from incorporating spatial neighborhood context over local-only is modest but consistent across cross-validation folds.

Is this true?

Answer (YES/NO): NO